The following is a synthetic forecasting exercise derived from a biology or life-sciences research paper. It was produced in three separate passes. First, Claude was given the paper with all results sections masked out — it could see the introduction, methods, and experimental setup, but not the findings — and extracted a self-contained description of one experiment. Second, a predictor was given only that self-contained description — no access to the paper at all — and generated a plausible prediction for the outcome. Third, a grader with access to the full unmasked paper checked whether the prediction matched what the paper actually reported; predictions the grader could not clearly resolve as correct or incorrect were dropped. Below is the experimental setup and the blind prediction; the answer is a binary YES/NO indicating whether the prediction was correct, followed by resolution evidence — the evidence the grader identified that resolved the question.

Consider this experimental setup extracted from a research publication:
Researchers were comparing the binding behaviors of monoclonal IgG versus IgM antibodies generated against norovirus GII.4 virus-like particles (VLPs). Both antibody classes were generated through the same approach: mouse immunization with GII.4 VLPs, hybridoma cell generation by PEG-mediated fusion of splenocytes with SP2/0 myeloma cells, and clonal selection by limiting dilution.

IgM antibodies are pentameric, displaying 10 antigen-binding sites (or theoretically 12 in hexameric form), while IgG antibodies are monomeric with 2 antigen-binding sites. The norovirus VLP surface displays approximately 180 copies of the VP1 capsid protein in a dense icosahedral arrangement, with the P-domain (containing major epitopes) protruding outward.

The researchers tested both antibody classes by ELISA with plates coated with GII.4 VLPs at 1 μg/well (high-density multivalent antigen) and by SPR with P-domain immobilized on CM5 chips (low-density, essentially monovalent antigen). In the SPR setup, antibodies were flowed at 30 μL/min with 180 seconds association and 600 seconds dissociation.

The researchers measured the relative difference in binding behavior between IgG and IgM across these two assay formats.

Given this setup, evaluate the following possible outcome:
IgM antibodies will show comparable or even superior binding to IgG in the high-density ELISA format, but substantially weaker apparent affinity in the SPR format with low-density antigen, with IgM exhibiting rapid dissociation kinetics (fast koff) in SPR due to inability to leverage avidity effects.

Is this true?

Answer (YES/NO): NO